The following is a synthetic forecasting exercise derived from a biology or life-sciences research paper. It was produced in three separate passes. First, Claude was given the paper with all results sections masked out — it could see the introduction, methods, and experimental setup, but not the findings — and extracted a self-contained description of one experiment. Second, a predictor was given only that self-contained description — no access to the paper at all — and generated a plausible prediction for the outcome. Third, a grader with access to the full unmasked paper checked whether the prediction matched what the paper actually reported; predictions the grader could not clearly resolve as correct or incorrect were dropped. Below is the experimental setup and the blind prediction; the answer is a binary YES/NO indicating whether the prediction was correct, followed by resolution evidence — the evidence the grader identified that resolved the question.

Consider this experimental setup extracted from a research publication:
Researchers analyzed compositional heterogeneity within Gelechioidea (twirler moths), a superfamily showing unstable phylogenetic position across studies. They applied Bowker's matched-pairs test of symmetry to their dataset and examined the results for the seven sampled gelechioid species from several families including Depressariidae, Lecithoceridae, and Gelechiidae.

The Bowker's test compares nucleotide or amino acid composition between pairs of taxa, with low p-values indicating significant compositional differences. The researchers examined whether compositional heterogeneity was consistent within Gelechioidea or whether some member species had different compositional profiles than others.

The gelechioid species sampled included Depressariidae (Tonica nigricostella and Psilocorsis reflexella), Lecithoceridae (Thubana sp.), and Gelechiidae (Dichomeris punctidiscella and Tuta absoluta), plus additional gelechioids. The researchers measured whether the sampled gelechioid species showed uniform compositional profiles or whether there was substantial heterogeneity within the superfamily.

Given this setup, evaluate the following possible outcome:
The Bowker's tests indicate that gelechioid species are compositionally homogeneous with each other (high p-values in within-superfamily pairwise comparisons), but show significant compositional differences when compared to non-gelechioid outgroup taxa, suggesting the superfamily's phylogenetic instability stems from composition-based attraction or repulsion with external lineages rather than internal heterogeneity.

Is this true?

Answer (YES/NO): NO